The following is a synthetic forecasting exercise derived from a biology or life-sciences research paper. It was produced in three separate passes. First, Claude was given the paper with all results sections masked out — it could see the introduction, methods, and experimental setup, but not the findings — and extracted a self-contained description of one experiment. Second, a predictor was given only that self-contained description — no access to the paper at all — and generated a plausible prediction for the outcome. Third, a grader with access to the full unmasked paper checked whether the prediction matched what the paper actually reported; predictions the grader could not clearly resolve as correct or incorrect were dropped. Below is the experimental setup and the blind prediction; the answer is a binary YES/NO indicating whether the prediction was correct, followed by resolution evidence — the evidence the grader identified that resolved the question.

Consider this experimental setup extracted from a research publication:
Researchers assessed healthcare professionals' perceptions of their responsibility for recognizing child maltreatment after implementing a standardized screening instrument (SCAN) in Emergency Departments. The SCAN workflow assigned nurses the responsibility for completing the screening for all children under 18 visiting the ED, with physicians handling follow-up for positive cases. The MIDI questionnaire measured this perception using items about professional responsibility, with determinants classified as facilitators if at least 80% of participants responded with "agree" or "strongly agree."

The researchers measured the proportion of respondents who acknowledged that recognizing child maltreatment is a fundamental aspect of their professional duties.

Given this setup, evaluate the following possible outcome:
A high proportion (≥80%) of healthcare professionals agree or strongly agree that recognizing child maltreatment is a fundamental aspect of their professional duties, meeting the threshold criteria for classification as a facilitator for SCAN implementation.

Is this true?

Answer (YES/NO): YES